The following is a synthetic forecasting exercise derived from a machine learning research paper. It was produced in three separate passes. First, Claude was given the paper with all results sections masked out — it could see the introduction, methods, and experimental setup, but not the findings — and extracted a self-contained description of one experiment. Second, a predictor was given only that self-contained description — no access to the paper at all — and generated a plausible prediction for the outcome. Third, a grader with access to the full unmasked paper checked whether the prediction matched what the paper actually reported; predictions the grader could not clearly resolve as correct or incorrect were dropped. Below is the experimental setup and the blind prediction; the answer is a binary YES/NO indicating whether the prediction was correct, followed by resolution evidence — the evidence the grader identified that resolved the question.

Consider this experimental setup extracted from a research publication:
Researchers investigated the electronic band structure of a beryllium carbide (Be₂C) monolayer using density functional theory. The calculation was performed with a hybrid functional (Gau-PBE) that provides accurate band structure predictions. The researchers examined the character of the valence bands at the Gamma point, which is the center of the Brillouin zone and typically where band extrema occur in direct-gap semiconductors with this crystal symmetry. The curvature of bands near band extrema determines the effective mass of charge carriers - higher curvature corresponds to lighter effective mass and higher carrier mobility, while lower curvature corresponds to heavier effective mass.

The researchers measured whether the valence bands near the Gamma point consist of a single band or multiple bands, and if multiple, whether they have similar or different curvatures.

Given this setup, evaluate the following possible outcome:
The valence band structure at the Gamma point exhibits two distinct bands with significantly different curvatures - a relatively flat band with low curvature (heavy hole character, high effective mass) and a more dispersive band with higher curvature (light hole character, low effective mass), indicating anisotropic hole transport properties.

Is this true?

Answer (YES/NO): YES